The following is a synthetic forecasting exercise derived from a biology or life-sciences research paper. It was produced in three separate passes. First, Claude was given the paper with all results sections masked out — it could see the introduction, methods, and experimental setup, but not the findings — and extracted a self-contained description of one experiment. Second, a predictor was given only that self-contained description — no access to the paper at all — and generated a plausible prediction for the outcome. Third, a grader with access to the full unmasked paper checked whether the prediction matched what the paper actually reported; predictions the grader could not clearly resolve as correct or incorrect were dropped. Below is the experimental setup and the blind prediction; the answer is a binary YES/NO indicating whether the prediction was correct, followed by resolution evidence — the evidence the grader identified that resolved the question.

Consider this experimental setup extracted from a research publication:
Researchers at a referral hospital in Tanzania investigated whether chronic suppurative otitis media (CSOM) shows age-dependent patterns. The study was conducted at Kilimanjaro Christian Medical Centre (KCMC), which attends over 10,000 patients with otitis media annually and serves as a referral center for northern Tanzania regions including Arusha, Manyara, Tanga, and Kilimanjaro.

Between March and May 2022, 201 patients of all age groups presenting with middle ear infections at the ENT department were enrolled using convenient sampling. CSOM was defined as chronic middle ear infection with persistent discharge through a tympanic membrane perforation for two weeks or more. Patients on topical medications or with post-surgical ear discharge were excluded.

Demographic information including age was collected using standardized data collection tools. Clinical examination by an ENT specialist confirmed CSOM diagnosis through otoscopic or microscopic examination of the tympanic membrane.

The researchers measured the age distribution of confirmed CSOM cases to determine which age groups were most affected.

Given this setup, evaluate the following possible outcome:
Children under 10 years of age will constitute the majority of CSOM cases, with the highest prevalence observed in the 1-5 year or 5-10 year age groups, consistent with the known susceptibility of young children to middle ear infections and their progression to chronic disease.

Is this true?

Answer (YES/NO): YES